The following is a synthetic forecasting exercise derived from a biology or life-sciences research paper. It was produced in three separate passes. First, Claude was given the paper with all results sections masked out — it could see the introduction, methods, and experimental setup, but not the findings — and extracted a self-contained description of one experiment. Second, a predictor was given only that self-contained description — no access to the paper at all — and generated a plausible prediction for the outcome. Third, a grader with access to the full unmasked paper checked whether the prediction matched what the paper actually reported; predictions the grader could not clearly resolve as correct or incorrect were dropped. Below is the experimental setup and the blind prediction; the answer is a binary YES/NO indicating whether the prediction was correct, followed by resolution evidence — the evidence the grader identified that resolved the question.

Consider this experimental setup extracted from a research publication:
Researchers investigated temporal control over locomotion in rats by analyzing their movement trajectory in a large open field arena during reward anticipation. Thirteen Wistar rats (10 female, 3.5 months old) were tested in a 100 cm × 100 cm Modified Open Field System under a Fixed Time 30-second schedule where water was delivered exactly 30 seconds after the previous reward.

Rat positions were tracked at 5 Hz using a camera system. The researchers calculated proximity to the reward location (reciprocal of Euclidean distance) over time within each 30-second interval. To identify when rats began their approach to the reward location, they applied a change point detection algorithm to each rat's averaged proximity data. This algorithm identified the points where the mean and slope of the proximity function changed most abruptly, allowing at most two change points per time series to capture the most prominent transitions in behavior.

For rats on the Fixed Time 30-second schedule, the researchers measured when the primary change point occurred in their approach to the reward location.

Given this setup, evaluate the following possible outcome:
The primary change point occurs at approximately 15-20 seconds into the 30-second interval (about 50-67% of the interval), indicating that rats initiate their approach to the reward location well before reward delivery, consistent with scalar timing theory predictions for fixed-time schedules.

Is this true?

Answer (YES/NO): NO